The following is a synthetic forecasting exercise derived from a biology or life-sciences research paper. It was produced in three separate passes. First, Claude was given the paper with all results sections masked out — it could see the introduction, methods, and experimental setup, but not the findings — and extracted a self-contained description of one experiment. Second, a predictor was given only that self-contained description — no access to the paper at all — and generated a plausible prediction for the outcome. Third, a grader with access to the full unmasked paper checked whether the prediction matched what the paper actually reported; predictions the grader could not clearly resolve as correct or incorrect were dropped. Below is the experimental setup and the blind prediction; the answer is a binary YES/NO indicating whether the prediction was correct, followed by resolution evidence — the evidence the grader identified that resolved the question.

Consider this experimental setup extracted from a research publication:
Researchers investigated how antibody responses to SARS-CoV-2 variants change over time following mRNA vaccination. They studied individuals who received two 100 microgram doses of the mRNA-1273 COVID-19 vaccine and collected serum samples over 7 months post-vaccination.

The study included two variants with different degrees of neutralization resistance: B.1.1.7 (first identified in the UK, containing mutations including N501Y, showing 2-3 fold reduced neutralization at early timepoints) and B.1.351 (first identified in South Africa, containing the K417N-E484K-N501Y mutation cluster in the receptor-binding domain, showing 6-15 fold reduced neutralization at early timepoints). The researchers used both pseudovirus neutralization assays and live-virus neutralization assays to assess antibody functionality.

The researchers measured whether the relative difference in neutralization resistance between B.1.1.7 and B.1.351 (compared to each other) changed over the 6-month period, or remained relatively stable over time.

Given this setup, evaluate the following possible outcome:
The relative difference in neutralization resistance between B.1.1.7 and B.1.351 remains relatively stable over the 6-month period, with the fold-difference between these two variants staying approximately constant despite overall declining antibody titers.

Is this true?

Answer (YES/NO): YES